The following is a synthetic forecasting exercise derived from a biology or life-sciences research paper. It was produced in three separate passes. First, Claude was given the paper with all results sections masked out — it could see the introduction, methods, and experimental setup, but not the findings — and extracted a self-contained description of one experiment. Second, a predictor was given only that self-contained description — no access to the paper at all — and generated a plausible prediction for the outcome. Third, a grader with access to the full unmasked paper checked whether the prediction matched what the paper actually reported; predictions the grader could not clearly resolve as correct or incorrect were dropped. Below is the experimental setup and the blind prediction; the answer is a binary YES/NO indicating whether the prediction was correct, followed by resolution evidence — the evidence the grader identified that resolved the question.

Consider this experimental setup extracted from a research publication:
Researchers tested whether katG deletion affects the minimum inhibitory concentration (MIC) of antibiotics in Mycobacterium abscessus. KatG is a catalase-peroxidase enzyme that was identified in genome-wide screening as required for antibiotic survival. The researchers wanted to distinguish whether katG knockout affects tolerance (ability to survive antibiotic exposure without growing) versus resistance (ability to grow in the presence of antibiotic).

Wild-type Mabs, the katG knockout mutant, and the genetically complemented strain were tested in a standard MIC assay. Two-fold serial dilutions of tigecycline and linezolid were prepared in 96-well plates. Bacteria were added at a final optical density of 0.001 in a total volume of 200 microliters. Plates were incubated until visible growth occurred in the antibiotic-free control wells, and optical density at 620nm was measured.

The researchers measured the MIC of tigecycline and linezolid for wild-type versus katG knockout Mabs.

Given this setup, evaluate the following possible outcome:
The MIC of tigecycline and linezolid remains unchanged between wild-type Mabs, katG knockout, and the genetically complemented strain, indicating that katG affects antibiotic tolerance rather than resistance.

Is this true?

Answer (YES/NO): YES